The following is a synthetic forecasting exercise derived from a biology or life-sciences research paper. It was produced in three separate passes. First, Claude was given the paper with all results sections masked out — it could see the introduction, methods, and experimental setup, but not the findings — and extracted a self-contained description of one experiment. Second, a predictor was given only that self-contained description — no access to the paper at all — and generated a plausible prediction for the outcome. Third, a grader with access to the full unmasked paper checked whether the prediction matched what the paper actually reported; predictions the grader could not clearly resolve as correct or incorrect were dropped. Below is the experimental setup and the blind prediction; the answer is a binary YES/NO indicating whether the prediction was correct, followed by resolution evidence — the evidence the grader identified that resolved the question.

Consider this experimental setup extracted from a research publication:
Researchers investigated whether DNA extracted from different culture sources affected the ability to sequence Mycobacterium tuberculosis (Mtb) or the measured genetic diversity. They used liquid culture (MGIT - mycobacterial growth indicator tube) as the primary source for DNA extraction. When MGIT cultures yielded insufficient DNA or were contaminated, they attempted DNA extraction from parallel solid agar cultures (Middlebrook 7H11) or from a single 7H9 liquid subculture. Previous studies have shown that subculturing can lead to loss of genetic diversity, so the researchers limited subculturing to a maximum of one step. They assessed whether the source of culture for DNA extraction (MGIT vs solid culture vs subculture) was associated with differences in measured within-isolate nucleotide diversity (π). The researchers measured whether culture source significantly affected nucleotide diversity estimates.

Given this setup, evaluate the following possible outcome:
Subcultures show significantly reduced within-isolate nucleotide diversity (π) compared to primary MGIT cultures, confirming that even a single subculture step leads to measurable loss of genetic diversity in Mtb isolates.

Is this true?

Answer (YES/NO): NO